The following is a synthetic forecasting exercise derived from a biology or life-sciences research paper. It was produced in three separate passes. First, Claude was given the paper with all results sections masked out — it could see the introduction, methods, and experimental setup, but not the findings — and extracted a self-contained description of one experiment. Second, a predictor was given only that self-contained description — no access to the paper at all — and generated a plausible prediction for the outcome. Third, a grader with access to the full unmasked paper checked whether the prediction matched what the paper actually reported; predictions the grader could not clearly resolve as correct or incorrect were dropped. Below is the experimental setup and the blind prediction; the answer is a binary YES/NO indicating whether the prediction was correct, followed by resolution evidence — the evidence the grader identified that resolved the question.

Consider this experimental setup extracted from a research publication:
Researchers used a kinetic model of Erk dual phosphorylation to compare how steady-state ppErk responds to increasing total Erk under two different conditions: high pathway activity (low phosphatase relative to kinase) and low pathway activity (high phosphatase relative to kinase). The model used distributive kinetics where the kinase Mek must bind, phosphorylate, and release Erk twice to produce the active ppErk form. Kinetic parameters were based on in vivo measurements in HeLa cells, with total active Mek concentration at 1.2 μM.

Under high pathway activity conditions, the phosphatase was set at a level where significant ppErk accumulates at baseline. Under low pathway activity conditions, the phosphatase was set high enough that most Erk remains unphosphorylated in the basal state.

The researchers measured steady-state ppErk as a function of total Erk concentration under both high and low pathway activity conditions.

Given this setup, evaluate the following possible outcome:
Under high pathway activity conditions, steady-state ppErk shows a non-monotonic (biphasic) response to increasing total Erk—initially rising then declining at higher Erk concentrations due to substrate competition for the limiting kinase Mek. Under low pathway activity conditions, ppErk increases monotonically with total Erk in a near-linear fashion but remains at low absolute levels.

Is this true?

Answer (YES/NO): NO